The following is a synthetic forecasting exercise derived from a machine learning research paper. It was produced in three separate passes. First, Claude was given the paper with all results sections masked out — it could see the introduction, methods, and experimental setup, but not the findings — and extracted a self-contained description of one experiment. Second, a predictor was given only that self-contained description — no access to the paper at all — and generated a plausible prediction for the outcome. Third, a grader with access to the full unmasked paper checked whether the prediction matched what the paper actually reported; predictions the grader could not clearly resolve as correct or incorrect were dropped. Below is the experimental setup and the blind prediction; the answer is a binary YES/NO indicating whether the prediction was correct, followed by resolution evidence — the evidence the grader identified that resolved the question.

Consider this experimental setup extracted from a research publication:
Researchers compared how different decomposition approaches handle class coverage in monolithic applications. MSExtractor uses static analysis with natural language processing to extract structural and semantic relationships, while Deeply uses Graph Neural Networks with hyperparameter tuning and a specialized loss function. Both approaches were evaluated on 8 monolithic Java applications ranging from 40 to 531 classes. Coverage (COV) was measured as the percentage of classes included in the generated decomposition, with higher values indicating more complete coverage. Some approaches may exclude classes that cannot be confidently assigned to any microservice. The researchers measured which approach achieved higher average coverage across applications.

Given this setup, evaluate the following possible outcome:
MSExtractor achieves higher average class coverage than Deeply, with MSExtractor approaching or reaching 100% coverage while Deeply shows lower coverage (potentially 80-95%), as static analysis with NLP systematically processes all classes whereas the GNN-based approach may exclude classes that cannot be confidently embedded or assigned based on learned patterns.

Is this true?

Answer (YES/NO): NO